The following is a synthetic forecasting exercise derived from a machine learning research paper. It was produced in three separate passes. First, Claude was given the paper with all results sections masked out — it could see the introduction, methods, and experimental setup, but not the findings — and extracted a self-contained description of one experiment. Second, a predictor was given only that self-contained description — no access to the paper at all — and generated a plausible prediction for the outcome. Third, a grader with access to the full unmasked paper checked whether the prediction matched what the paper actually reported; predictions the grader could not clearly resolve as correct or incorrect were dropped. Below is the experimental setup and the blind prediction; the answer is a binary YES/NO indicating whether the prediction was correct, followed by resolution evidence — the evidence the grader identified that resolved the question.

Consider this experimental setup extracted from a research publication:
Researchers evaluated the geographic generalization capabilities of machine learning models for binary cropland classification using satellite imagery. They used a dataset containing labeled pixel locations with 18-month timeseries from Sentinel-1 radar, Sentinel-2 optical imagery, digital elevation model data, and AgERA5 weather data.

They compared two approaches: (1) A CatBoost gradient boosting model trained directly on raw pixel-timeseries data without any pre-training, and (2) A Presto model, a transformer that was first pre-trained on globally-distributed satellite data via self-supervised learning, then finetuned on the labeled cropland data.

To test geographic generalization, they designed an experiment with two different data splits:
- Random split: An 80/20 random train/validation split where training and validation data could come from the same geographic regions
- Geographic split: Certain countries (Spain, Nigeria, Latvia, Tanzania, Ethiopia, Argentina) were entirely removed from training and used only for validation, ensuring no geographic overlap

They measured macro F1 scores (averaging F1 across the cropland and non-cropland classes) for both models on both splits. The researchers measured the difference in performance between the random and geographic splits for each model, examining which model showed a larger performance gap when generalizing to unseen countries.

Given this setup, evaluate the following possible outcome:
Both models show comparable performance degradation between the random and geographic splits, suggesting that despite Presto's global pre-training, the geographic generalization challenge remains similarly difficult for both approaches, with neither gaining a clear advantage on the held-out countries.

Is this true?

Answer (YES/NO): NO